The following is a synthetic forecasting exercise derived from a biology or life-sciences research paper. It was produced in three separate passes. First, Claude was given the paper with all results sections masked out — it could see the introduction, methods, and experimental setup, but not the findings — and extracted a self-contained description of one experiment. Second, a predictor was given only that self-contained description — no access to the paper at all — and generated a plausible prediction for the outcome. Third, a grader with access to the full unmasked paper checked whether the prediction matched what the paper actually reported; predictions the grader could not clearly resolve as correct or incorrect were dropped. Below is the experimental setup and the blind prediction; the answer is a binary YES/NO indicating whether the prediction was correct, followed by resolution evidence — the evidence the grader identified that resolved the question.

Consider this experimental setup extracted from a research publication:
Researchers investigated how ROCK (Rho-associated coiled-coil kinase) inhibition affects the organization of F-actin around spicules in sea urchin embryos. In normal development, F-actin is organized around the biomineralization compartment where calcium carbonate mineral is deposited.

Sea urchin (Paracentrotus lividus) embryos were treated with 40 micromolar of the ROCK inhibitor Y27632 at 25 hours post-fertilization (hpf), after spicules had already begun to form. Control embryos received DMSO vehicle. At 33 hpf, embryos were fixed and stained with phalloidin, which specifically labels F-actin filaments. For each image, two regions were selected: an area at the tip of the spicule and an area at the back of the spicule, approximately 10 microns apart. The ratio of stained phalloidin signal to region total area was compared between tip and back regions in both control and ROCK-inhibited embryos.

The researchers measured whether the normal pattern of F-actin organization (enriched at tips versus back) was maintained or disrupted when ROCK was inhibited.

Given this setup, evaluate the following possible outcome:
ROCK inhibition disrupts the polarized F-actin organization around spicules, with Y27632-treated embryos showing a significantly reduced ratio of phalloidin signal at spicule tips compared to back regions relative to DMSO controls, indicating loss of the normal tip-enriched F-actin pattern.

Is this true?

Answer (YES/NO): NO